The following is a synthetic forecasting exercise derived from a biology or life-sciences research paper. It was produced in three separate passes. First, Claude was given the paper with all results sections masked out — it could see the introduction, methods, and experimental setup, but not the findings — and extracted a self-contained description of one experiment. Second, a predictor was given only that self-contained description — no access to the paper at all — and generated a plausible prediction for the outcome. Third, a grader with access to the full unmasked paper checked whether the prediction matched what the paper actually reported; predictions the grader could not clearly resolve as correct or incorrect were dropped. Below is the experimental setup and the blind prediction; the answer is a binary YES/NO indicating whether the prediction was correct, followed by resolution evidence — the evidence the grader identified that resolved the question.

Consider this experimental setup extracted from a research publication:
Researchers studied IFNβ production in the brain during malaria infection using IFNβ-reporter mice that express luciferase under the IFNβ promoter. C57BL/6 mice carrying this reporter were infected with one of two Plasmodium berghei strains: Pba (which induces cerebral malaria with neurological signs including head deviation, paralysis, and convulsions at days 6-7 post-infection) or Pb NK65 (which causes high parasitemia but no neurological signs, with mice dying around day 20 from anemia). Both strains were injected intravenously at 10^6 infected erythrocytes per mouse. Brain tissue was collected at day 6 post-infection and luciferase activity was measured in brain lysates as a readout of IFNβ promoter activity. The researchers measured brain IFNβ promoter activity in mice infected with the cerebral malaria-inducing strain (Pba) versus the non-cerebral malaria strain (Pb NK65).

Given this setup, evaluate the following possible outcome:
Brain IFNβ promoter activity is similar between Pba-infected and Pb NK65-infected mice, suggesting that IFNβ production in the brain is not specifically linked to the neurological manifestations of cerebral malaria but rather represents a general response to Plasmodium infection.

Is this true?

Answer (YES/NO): NO